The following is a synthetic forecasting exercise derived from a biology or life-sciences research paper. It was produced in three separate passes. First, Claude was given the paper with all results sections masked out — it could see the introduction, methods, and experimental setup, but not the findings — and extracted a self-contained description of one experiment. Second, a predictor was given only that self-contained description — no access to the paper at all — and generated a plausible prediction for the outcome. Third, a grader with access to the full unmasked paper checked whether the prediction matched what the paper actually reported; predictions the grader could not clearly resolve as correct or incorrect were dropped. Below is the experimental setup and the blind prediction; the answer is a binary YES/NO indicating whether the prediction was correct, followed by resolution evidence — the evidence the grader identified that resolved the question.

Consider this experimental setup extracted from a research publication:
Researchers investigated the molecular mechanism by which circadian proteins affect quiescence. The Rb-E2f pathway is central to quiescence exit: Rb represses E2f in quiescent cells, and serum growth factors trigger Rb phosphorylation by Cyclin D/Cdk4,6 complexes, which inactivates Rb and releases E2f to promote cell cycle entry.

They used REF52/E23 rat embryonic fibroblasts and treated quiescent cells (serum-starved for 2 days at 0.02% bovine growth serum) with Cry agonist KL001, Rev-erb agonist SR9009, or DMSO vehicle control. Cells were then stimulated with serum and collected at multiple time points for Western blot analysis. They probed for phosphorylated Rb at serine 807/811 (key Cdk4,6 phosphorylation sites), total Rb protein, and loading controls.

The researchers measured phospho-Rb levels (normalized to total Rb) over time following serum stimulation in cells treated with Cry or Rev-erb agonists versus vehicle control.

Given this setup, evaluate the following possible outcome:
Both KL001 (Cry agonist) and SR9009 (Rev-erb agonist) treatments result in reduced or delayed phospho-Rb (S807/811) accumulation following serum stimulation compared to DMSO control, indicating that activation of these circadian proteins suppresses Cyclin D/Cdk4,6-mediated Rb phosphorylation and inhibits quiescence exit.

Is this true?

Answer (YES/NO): YES